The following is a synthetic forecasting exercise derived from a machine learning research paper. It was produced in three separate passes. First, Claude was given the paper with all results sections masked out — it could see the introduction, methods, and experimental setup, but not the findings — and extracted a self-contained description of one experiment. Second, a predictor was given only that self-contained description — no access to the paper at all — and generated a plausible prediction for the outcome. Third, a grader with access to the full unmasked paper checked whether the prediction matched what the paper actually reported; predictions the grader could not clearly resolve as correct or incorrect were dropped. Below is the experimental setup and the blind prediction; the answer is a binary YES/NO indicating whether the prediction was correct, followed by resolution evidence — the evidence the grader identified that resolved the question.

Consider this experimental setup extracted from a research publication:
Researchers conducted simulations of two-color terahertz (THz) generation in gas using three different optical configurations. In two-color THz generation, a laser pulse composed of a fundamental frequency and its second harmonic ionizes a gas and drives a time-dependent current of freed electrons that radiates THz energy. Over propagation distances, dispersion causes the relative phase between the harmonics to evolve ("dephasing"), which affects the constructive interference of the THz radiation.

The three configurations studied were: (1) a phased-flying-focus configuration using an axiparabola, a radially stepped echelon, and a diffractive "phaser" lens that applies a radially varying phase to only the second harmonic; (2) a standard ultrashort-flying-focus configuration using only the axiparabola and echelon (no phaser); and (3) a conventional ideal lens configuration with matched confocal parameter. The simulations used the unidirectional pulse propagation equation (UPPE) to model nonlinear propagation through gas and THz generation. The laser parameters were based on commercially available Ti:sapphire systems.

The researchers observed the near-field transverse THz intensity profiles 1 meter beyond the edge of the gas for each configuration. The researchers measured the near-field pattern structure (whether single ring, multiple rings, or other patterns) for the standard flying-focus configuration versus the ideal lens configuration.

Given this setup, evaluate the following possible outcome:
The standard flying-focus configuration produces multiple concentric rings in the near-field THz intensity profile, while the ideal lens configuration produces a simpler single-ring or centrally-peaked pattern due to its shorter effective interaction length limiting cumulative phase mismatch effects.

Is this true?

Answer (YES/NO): NO